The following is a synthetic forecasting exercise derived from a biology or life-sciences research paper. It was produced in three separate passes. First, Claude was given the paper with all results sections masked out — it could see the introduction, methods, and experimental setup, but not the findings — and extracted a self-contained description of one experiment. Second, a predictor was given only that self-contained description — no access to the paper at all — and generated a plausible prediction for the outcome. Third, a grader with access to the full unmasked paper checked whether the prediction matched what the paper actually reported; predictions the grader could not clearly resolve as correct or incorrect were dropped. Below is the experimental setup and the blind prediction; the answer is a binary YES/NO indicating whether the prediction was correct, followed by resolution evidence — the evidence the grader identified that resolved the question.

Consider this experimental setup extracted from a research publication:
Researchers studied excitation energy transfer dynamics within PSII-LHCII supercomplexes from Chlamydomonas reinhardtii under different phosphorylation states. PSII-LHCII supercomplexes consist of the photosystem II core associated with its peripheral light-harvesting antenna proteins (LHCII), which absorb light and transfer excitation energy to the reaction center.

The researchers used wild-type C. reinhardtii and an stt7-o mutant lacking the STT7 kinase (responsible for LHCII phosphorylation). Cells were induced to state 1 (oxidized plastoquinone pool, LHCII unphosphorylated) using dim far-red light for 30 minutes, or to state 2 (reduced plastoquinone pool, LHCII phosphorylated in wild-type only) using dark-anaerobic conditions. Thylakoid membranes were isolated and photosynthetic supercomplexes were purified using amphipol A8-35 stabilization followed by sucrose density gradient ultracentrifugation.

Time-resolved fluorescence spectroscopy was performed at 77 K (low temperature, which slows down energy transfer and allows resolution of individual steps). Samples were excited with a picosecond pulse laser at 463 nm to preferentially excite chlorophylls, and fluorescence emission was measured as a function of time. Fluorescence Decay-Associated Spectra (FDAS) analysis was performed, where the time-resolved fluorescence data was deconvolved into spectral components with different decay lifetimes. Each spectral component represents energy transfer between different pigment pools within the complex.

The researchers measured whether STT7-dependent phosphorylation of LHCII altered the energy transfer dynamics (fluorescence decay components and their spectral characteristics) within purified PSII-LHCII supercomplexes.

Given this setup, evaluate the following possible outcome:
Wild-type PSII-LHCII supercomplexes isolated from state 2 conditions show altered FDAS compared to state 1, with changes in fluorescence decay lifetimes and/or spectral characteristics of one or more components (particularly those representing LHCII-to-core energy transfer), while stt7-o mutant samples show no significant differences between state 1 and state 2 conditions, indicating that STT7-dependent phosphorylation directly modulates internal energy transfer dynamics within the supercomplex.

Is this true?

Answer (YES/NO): NO